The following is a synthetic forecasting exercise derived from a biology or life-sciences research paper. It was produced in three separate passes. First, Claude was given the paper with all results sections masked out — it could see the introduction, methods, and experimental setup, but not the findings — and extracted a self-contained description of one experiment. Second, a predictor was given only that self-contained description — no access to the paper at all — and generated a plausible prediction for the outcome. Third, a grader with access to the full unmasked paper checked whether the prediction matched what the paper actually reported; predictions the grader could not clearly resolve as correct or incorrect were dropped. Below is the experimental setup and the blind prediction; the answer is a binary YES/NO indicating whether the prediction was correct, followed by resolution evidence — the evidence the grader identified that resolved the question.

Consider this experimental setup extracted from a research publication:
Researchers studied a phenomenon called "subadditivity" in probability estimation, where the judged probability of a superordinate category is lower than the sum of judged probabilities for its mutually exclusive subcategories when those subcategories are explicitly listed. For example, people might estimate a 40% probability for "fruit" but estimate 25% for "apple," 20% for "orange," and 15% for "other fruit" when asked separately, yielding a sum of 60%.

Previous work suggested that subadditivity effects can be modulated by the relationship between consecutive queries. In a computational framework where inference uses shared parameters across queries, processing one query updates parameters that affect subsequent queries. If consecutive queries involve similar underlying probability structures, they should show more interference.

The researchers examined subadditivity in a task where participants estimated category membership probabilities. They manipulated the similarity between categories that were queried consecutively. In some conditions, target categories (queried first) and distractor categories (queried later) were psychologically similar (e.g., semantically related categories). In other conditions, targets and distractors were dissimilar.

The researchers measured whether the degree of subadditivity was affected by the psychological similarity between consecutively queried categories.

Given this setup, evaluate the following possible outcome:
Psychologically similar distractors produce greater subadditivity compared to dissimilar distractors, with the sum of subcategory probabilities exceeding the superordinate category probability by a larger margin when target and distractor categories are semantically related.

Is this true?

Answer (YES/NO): YES